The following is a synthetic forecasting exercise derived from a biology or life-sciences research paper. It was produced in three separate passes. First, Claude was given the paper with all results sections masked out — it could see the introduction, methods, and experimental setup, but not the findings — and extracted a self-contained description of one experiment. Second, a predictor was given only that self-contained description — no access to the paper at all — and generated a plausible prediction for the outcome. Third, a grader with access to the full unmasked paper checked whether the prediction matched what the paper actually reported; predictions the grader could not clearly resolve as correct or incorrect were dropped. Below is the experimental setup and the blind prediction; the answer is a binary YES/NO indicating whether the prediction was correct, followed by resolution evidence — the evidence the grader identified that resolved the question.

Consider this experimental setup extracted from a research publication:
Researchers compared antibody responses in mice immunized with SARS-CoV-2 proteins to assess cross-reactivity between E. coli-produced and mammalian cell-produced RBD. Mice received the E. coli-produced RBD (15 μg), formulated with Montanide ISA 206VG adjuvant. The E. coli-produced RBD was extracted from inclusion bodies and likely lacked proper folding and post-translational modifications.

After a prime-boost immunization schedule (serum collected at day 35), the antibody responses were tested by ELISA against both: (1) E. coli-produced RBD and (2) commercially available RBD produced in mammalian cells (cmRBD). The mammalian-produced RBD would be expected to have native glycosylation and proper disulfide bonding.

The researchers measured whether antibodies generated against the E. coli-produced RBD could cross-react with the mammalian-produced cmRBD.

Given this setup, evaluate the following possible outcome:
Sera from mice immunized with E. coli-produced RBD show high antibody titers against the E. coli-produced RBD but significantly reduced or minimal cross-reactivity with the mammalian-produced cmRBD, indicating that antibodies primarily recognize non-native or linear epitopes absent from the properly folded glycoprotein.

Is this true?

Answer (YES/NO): NO